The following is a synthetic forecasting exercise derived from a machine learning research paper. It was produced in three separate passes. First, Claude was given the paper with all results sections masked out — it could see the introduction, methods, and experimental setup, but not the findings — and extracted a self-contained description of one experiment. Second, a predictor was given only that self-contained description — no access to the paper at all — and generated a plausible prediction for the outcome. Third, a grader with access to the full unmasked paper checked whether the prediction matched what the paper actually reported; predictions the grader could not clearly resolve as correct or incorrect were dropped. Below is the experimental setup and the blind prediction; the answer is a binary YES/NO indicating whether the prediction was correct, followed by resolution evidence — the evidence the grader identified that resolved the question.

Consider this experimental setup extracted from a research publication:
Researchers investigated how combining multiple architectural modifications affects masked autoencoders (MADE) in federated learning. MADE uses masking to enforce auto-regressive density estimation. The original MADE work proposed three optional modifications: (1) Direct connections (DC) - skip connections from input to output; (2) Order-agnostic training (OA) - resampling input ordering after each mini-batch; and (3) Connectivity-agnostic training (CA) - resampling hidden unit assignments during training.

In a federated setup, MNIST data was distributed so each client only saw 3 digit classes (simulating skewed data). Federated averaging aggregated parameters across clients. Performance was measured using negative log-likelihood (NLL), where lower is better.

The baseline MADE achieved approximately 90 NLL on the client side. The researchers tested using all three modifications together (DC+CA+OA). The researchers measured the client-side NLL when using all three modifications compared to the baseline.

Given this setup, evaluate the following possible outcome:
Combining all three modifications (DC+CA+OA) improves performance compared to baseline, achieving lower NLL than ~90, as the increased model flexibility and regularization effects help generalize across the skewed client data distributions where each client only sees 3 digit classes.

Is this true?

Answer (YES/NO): NO